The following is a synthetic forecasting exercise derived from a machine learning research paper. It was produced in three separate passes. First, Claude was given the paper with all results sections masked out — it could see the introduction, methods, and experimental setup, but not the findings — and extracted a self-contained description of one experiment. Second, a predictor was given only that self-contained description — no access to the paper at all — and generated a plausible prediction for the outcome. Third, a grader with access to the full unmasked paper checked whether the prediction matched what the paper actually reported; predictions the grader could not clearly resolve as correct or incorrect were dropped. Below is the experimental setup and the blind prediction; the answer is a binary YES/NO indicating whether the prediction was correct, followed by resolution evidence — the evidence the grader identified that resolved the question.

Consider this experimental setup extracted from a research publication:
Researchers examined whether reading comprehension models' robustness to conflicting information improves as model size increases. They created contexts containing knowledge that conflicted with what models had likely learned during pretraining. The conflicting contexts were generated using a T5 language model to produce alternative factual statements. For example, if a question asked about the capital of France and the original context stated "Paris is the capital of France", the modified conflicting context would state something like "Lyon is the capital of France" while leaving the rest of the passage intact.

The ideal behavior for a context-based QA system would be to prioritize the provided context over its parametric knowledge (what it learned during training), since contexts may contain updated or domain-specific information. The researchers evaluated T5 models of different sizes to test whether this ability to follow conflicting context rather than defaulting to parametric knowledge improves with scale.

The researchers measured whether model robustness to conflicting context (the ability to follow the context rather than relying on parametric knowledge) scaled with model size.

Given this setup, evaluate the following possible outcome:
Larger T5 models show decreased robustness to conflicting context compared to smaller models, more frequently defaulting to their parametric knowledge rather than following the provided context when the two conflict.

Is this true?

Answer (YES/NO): NO